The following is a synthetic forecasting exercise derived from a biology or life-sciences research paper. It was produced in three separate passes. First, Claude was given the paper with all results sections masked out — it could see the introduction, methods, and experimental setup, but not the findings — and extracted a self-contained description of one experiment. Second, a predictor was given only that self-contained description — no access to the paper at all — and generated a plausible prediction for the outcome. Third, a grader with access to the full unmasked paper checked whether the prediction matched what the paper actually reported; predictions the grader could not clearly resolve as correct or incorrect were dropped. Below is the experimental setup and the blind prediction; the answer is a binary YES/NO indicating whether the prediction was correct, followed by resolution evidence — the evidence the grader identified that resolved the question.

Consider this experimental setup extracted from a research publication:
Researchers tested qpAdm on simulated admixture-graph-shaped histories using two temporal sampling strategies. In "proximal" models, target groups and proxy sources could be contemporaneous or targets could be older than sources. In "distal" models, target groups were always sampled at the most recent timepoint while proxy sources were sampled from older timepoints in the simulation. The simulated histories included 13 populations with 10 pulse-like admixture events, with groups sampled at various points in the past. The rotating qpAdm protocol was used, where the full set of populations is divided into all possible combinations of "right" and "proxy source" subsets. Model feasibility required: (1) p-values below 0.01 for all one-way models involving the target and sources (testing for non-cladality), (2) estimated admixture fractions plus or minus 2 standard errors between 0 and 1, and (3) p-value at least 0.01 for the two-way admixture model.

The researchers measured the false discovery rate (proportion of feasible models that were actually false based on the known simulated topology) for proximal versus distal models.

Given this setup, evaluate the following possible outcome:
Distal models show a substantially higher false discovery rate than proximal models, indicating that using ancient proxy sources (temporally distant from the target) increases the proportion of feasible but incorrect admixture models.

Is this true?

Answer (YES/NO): NO